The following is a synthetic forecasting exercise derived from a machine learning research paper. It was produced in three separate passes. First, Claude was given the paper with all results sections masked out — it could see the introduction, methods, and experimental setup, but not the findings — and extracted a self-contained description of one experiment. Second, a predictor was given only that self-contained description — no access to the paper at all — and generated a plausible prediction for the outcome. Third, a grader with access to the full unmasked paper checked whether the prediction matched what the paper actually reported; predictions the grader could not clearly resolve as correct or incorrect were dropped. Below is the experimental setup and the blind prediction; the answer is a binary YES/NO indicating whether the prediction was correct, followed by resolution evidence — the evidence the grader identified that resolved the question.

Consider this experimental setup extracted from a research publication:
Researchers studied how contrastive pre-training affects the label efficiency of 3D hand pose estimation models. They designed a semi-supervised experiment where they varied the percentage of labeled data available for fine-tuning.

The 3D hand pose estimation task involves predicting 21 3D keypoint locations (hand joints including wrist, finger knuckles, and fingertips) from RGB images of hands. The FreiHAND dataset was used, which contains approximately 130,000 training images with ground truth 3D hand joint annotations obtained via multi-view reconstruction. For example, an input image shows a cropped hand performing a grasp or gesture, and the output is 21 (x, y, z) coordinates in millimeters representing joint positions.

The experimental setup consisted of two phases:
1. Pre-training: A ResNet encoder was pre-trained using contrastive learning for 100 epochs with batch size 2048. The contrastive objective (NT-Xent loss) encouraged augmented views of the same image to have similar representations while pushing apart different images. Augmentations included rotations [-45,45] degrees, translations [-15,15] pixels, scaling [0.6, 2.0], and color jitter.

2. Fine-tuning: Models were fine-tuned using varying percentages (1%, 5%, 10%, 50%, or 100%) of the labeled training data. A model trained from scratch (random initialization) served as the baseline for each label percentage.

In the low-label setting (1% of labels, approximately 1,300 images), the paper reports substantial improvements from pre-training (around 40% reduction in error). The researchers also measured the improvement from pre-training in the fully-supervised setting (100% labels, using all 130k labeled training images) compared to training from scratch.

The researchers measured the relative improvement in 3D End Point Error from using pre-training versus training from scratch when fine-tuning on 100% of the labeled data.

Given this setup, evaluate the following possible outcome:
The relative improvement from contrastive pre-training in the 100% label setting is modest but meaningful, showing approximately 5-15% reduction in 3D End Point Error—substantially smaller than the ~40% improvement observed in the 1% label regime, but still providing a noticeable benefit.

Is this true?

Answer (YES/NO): YES